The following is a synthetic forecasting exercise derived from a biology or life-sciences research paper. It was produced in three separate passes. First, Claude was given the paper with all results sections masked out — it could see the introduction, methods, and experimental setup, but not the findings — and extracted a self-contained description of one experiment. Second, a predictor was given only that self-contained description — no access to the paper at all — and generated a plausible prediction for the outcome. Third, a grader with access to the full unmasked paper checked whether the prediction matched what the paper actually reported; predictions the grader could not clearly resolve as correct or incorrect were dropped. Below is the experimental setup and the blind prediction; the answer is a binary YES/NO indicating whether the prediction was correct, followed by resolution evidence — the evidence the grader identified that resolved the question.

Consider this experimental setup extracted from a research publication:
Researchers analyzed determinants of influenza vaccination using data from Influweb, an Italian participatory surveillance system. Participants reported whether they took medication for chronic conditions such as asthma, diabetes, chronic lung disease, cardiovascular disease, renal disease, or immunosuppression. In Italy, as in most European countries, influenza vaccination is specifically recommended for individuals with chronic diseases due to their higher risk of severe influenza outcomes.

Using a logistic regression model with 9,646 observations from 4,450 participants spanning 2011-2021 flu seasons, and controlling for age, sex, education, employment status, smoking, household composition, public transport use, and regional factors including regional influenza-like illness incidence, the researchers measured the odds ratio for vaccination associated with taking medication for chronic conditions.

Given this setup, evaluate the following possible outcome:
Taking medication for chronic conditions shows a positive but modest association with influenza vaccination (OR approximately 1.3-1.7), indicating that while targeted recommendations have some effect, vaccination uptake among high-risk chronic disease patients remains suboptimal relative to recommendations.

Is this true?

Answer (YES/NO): NO